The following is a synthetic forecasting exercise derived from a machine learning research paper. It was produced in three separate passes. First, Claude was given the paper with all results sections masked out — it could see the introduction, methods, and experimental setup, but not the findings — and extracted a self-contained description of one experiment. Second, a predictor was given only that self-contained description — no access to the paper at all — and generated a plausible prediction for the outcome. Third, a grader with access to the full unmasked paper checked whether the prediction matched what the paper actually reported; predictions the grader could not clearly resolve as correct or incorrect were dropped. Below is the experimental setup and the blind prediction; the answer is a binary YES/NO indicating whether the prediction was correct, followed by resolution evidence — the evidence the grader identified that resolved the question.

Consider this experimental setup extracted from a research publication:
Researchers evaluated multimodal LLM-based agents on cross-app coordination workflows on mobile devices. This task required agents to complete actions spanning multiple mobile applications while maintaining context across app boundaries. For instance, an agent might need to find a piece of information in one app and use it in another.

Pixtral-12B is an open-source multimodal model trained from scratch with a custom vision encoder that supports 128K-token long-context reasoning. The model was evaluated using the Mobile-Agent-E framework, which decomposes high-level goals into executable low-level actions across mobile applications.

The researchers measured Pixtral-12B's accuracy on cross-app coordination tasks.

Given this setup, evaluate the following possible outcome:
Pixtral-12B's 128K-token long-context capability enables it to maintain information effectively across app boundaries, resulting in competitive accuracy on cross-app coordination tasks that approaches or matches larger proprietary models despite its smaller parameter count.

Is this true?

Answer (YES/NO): NO